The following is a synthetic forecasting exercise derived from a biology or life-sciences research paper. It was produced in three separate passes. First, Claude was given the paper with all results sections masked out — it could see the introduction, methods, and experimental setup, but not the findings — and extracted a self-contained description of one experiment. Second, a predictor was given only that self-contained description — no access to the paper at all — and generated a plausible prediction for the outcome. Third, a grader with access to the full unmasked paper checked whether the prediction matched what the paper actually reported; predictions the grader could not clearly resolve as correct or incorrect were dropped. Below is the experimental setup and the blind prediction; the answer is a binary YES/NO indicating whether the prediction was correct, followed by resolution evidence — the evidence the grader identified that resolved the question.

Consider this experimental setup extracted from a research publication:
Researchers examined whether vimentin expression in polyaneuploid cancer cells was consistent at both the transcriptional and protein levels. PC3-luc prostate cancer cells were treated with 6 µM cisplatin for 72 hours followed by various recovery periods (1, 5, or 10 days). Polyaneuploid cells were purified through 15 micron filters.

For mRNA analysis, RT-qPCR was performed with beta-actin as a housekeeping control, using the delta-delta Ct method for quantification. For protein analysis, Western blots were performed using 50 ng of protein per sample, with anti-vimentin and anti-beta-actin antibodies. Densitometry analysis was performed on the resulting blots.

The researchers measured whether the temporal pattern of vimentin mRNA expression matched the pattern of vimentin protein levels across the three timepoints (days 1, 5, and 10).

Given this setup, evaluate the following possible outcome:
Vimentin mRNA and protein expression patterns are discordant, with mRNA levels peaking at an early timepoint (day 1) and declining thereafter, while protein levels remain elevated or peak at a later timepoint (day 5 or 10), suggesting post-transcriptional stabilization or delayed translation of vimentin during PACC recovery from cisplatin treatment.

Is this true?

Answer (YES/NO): NO